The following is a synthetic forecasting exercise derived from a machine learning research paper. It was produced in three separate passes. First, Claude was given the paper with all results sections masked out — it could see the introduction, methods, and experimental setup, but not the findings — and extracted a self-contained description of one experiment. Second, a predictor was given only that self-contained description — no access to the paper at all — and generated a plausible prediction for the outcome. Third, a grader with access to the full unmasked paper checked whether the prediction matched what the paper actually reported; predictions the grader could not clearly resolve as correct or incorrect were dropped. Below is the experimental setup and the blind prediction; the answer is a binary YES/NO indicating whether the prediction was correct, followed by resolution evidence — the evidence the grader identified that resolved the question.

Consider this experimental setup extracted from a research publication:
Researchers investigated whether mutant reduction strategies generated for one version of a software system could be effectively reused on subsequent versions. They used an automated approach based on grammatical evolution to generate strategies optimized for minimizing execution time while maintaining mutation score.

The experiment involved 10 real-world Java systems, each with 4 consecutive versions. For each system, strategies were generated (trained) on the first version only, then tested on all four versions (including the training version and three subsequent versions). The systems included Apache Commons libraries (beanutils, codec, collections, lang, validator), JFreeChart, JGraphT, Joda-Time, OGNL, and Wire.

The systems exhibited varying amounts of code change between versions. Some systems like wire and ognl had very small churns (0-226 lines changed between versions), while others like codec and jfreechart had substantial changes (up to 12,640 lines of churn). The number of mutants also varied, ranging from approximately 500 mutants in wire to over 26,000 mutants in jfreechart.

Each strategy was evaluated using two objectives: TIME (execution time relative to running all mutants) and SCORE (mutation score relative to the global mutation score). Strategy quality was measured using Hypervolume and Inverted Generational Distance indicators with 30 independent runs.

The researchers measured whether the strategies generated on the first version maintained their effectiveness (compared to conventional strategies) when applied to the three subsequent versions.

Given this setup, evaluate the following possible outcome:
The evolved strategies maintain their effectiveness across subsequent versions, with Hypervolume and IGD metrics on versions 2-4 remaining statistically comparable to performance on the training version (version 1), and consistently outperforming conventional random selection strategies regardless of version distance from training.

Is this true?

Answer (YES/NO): YES